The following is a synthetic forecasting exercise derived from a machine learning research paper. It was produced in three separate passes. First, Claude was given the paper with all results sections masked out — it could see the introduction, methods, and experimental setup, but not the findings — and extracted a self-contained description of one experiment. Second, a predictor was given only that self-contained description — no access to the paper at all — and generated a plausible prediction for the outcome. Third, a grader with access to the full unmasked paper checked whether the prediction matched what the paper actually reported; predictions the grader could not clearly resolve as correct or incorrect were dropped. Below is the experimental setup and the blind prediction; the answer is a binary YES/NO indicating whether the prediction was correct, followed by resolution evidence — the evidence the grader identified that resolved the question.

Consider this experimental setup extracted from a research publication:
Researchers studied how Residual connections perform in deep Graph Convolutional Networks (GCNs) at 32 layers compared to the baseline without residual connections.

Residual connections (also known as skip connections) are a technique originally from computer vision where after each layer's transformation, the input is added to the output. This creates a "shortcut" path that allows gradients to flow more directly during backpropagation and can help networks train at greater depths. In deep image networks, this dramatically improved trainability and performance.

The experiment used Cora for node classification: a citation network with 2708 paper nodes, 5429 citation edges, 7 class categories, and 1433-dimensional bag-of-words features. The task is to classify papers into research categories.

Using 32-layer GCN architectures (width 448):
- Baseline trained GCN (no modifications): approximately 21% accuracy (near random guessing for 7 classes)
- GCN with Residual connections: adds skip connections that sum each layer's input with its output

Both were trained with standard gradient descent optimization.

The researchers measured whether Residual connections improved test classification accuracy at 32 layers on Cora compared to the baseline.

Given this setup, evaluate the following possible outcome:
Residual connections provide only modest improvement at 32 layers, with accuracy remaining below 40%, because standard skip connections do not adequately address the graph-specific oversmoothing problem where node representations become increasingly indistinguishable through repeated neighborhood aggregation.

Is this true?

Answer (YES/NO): NO